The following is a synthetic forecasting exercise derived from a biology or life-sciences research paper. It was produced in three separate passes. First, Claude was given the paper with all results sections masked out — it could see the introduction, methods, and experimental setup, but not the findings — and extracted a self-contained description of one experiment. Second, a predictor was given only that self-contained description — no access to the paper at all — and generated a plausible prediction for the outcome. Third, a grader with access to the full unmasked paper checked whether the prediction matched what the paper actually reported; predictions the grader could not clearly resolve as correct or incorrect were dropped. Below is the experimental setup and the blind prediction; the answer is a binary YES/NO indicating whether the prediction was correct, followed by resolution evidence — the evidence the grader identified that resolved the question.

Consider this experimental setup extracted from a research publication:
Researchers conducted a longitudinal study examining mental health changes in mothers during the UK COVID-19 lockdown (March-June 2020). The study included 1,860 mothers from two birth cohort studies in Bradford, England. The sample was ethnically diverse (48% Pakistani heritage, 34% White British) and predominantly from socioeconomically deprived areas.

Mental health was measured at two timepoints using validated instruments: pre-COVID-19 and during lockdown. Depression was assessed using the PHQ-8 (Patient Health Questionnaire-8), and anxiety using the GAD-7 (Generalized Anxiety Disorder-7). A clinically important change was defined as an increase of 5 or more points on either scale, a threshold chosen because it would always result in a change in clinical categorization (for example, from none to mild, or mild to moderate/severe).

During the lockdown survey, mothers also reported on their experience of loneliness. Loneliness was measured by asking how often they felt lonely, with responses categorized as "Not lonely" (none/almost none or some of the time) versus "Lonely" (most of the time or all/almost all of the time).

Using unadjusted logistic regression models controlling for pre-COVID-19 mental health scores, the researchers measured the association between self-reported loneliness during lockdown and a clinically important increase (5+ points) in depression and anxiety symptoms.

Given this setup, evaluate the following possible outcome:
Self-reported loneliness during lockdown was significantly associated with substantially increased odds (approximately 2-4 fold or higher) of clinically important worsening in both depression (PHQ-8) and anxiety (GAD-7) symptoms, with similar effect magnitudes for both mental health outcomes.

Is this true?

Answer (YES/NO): YES